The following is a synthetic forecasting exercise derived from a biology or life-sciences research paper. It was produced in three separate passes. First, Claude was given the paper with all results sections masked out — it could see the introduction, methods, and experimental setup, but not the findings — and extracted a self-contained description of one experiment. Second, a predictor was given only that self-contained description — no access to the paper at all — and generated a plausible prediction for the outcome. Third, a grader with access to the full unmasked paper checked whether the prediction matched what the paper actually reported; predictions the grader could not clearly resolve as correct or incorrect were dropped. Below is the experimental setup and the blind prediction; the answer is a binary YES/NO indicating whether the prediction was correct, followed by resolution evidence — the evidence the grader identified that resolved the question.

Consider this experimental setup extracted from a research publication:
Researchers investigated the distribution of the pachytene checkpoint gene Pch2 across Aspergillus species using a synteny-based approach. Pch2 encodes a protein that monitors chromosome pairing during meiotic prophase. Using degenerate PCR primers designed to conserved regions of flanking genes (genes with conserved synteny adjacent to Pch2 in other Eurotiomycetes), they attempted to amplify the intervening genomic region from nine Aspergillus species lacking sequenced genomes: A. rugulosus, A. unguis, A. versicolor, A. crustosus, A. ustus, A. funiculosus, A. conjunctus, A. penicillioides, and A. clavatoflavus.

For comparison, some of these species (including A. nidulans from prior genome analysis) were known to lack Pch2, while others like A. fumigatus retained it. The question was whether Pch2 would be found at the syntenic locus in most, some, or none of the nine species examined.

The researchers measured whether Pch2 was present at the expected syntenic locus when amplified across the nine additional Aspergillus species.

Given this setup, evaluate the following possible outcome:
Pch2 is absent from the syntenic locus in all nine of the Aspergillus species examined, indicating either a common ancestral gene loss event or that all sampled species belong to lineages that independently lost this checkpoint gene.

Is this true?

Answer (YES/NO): NO